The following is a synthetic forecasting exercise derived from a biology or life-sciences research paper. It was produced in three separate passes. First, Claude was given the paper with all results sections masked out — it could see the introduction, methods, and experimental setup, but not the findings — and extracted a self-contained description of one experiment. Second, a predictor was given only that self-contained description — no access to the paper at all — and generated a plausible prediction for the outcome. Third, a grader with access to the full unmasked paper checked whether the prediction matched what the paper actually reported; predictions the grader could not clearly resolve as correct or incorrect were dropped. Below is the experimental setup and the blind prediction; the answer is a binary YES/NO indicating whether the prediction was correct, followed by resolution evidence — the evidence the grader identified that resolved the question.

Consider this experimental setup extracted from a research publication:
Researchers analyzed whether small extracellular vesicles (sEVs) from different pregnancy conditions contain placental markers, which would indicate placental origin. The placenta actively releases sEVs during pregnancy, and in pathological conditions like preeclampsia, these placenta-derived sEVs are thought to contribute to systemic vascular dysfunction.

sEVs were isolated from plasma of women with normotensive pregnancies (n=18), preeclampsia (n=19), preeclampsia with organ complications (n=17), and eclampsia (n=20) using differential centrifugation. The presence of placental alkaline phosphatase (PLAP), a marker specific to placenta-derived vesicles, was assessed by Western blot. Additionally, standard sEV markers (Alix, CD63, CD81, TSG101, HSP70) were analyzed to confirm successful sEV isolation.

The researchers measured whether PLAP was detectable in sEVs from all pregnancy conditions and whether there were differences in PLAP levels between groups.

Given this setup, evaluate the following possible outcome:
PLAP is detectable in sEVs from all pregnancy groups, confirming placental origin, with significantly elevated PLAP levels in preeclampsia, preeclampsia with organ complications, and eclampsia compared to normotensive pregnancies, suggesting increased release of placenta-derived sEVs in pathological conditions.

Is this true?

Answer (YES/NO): NO